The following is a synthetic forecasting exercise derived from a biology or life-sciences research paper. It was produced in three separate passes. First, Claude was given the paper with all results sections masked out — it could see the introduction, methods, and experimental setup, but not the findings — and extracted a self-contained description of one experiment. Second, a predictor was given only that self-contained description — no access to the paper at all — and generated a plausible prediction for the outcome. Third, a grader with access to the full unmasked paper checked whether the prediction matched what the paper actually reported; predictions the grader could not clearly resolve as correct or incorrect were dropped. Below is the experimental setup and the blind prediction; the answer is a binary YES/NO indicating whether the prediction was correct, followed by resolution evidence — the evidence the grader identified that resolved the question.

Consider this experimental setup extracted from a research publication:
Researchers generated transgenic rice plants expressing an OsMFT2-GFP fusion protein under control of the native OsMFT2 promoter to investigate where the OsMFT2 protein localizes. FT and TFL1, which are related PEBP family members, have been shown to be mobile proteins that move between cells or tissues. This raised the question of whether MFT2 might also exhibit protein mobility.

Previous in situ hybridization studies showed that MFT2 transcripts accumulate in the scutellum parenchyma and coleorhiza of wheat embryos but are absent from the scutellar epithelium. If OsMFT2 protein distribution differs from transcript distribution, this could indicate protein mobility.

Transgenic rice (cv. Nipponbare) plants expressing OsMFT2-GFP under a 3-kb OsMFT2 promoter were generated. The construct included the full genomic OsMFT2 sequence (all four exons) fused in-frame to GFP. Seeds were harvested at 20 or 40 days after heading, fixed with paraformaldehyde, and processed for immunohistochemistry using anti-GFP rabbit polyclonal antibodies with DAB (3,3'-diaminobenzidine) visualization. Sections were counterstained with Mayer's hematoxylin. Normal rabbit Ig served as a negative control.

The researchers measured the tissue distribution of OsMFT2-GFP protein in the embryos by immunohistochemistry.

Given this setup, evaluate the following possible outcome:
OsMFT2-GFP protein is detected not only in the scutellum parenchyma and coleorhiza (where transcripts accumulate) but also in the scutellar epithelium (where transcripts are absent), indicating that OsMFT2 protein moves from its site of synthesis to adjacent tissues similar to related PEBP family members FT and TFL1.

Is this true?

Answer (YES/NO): NO